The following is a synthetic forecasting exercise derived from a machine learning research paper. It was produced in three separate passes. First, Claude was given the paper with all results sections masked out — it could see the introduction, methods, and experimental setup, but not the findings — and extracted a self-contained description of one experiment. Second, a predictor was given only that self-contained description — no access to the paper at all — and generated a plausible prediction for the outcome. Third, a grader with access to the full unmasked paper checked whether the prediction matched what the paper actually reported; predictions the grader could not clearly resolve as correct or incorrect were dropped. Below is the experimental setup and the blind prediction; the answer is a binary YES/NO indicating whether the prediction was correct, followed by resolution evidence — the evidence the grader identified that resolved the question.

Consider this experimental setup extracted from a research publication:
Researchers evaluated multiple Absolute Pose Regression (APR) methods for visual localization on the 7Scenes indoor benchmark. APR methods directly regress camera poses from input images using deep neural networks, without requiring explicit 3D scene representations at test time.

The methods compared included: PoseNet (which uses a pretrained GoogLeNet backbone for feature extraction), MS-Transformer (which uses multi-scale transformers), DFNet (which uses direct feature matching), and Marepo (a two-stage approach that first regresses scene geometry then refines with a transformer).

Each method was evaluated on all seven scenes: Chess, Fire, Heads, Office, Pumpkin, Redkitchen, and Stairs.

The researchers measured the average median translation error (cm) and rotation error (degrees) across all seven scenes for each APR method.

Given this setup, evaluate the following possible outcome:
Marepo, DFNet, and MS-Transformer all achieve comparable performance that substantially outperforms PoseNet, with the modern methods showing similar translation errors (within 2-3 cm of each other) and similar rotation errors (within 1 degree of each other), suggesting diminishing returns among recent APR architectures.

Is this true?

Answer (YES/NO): NO